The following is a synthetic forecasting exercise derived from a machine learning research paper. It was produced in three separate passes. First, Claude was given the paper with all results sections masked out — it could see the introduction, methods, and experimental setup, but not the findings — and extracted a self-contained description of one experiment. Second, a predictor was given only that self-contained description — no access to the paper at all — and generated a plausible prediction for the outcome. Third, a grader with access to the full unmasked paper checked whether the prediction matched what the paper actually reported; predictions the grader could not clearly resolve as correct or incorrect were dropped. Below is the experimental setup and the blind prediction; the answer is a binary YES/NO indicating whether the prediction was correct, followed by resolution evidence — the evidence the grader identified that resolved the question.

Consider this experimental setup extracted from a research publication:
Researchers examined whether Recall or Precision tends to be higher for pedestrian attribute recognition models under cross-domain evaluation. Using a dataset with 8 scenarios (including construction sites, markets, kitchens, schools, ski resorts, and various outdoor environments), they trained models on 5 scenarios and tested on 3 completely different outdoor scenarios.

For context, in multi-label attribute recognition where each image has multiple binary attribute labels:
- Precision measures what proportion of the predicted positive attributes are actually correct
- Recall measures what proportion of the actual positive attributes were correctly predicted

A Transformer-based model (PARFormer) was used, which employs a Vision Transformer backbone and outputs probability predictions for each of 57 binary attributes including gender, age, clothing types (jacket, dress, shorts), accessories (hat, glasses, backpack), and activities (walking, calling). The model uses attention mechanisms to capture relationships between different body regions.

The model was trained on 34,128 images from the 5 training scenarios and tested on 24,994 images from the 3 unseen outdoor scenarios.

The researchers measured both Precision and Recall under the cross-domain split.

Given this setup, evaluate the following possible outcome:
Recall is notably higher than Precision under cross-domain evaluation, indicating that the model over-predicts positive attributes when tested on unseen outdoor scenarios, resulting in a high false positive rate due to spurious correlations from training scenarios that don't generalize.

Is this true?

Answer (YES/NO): YES